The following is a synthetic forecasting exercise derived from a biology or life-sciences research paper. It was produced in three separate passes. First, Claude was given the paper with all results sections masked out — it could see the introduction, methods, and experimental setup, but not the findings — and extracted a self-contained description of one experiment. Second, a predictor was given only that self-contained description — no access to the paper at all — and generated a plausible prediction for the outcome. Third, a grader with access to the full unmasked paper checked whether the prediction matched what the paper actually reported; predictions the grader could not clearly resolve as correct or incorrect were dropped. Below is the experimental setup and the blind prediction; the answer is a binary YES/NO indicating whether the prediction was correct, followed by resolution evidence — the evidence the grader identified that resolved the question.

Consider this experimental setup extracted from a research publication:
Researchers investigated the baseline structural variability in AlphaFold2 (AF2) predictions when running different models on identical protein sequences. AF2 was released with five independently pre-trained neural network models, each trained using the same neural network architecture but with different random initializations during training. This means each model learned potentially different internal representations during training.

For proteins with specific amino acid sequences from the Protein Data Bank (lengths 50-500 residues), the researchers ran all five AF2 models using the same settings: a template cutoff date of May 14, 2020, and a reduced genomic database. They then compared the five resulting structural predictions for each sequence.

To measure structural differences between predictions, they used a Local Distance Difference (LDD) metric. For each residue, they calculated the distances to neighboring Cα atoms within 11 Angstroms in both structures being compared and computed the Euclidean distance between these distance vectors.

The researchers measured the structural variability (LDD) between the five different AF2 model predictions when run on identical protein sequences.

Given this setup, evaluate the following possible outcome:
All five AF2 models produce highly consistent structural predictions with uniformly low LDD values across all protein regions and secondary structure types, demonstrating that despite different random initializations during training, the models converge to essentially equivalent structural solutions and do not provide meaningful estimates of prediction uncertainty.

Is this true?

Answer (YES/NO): NO